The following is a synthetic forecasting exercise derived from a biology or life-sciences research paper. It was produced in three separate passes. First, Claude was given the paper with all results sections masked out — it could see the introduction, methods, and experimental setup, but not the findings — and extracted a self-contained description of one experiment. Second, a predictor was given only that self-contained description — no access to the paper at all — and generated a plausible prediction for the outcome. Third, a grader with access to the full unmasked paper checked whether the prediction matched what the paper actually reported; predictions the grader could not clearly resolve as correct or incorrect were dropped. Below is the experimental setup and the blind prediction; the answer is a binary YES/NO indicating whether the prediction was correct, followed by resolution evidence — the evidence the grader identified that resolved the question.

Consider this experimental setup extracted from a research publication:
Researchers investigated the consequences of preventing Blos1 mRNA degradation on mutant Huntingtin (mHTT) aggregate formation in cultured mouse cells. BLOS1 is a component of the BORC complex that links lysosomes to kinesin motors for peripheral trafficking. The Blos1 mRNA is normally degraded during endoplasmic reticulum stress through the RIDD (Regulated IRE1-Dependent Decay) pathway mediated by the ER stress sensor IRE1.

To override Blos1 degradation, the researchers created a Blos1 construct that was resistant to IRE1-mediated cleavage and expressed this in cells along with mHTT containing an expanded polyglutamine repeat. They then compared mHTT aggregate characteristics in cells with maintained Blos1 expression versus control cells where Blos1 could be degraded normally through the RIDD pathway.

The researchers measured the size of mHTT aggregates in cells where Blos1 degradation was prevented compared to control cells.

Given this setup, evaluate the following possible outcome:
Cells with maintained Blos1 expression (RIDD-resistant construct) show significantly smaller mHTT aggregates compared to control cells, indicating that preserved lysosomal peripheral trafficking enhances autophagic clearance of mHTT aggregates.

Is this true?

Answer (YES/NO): NO